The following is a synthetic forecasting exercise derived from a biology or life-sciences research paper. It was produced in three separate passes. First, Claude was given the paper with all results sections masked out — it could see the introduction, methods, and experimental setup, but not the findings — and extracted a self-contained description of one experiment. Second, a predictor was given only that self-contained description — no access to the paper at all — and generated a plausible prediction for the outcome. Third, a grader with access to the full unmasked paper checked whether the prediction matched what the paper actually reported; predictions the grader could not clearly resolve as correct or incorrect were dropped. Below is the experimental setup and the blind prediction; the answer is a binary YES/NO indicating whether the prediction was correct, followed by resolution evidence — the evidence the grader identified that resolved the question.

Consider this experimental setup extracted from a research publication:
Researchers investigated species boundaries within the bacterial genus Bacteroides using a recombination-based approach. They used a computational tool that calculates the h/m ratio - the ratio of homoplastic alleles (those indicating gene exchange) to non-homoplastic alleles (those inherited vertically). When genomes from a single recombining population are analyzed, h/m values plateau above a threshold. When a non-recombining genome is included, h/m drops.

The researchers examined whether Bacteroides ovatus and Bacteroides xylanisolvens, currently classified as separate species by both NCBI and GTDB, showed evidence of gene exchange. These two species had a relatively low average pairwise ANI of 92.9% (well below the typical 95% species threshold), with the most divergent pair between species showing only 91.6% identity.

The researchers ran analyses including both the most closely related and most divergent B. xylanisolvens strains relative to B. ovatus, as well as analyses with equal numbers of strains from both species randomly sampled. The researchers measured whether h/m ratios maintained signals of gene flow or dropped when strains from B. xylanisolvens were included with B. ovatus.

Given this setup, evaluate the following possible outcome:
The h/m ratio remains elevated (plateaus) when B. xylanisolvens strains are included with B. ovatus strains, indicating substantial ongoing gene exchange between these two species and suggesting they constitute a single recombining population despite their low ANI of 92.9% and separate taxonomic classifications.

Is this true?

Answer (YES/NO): YES